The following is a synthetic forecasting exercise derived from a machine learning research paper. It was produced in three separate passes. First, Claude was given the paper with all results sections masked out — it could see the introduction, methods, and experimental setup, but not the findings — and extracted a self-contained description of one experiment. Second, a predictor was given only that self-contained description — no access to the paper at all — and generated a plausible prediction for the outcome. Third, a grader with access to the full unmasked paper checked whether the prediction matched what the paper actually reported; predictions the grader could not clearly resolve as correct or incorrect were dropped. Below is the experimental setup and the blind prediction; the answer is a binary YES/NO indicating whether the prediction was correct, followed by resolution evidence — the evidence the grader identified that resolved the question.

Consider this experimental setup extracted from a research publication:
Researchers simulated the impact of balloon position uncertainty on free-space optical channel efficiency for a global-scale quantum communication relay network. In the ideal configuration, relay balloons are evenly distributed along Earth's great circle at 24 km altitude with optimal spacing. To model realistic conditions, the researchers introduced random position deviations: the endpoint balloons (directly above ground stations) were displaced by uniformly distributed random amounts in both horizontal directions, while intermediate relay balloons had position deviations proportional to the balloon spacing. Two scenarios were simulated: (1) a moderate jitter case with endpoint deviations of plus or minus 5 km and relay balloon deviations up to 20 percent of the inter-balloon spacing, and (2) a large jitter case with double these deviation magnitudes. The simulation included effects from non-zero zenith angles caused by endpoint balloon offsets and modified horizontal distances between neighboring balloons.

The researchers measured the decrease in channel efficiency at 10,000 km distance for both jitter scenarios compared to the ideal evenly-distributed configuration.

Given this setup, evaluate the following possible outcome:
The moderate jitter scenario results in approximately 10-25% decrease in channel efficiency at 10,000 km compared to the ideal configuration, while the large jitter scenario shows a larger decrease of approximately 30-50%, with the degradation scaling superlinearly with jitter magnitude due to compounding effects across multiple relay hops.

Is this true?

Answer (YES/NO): NO